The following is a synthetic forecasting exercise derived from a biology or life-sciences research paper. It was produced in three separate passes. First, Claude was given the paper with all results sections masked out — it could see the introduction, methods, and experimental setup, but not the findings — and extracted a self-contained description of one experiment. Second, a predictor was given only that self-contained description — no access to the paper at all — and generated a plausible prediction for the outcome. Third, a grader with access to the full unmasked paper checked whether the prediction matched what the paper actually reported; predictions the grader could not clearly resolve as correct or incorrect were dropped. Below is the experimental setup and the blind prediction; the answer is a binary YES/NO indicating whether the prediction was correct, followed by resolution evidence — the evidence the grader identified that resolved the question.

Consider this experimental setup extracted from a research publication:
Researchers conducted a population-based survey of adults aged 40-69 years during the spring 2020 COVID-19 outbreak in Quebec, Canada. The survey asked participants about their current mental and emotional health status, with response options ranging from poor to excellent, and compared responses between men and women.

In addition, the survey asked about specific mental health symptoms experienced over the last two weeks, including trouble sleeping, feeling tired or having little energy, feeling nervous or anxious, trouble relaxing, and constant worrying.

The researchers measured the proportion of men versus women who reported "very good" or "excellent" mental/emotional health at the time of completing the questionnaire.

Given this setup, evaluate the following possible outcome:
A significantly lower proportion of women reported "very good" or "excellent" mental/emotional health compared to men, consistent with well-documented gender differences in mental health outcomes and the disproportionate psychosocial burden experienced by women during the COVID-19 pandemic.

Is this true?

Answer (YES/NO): YES